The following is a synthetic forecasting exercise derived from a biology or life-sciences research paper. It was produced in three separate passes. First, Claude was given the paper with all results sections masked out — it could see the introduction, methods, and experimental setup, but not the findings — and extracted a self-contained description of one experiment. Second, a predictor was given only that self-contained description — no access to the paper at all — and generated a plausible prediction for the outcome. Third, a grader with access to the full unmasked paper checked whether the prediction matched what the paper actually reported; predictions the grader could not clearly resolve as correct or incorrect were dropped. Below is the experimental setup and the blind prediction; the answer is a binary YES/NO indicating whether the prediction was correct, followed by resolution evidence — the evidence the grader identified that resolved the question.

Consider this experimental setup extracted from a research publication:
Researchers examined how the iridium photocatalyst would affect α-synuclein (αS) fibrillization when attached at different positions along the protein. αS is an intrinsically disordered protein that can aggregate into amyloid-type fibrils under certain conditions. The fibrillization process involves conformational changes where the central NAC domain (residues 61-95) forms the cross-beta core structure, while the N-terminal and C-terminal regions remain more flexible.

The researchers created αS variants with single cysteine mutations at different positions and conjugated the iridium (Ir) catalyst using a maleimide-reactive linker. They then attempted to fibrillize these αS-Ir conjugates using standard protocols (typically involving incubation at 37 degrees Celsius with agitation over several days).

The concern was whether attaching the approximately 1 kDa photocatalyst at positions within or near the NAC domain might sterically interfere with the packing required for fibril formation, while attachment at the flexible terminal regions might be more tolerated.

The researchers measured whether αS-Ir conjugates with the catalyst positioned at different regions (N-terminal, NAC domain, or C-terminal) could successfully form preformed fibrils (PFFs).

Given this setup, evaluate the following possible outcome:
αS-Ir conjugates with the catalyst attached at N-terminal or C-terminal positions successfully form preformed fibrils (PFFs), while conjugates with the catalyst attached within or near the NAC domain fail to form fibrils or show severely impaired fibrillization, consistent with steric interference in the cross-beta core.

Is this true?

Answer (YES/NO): NO